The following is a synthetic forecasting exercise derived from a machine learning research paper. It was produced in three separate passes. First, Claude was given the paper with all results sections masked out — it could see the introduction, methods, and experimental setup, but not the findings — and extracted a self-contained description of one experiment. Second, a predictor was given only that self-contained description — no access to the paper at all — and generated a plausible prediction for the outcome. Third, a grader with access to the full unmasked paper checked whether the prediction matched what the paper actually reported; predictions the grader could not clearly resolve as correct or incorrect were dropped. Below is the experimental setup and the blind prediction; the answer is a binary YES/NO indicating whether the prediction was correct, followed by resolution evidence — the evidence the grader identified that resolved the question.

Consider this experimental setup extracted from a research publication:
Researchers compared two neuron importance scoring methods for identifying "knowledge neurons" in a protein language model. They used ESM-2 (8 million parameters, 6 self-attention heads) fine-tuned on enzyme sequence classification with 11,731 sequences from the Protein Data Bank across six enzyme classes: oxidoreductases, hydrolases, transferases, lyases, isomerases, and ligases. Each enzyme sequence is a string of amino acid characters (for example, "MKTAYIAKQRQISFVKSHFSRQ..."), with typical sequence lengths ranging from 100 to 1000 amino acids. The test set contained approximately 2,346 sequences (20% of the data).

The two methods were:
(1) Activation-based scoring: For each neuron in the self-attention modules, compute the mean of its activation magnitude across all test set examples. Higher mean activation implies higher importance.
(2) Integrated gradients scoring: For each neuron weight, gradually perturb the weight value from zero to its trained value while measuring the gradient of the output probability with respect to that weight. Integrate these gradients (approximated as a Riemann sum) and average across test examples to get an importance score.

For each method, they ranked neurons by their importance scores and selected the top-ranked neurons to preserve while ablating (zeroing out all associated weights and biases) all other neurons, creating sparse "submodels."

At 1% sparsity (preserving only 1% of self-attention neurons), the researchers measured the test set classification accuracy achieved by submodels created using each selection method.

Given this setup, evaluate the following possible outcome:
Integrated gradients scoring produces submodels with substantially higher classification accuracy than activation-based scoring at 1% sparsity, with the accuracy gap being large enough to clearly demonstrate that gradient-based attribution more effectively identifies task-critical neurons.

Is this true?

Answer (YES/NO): NO